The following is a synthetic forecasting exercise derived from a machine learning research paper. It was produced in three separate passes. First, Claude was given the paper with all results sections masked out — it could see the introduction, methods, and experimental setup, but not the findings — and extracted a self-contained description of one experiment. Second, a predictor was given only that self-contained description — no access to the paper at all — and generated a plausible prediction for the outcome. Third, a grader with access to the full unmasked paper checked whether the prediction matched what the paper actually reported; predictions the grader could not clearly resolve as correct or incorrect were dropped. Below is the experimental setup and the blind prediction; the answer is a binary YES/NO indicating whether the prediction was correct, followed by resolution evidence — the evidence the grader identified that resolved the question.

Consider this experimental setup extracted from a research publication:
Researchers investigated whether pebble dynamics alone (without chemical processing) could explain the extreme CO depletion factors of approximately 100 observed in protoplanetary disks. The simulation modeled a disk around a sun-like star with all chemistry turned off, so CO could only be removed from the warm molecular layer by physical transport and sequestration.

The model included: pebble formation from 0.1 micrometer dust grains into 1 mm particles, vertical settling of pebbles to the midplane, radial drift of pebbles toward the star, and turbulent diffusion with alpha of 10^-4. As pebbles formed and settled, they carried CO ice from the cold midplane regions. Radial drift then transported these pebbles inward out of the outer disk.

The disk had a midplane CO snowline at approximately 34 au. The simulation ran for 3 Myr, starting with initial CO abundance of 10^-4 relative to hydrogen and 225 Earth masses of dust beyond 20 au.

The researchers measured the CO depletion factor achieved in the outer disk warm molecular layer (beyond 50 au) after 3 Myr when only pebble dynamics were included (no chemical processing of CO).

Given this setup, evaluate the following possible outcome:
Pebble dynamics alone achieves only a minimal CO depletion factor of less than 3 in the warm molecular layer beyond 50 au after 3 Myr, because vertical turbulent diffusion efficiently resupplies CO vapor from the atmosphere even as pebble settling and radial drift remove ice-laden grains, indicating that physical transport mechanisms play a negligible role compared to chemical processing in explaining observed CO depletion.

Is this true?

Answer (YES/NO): NO